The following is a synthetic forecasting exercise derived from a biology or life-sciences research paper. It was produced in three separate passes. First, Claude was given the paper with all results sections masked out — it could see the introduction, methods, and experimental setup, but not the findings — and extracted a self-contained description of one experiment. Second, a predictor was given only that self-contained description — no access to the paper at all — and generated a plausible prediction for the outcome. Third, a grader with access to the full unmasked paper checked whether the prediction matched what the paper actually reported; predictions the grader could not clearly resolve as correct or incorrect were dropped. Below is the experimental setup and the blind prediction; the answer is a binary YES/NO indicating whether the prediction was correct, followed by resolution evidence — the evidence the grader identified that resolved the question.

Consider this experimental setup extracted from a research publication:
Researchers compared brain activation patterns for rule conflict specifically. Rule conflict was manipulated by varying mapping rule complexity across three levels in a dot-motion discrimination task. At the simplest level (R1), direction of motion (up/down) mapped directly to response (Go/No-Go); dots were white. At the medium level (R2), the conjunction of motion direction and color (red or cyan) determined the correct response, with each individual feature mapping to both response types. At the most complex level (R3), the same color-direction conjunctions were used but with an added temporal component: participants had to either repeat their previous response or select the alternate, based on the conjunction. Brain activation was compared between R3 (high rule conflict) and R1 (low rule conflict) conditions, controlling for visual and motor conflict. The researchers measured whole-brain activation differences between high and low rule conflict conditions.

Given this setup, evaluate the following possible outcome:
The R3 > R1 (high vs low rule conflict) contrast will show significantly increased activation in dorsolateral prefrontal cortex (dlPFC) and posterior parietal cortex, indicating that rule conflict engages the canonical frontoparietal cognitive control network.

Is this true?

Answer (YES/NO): YES